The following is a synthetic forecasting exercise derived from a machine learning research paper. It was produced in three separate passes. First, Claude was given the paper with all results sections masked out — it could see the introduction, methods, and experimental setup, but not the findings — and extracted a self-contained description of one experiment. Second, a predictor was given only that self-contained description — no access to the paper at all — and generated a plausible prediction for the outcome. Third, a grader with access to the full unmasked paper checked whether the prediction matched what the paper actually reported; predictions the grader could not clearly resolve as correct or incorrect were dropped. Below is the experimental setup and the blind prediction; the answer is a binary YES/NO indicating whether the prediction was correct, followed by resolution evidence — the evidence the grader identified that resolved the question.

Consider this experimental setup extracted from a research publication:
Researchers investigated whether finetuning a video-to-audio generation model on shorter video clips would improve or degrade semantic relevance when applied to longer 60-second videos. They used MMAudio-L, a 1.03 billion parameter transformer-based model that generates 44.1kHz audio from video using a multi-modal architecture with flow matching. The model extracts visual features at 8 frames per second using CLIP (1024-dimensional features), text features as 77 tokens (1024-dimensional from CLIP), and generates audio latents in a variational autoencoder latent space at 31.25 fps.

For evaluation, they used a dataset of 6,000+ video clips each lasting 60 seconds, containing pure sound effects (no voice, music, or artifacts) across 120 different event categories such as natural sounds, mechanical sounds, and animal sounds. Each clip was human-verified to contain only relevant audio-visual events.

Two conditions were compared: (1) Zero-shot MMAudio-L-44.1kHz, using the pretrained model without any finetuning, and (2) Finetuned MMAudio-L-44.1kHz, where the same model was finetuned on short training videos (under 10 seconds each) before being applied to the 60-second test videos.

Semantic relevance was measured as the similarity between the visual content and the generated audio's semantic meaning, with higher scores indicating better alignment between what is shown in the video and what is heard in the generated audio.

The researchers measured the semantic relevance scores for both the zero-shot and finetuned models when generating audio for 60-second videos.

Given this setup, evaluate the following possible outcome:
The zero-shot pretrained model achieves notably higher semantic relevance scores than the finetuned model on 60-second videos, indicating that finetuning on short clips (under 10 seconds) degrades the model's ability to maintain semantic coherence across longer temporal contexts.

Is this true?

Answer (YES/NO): YES